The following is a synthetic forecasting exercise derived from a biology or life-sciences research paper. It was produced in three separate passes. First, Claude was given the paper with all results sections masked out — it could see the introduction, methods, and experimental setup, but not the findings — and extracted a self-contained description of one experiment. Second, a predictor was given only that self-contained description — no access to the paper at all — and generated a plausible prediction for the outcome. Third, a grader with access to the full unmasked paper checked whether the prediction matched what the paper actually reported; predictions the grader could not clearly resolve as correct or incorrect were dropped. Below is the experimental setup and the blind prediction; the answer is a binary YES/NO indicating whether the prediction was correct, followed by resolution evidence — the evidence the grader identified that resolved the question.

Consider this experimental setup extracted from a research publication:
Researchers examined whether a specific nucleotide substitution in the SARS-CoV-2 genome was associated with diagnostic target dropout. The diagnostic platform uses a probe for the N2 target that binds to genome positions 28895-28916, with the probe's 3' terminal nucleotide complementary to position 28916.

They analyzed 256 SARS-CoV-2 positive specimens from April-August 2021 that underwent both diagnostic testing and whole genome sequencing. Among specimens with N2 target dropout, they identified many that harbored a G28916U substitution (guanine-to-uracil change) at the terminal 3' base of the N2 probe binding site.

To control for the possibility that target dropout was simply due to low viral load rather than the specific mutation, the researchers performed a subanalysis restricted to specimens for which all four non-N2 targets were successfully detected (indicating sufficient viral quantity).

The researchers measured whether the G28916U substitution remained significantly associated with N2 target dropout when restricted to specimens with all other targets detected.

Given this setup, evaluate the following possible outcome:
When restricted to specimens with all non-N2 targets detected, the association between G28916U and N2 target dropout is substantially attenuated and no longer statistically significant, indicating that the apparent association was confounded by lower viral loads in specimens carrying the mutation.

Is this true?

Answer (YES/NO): NO